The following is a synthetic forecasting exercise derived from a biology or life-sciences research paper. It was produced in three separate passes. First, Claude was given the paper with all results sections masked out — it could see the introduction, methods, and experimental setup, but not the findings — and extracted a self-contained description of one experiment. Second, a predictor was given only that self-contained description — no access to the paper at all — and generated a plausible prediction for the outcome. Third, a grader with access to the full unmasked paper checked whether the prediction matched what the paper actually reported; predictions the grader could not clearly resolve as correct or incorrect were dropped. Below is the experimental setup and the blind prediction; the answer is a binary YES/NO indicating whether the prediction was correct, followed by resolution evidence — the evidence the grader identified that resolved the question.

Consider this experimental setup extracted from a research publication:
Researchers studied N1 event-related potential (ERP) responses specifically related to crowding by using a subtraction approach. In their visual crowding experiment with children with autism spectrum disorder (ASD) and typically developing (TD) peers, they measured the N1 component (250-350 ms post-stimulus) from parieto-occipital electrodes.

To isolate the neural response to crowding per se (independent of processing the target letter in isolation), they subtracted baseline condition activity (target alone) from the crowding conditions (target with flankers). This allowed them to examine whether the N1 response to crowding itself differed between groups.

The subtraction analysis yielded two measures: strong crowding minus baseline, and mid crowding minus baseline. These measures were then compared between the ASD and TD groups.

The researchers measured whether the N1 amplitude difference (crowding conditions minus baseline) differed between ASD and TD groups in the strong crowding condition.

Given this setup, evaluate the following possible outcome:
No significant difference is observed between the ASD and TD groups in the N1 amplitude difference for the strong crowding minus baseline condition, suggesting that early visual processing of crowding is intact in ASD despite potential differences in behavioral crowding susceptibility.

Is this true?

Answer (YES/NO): NO